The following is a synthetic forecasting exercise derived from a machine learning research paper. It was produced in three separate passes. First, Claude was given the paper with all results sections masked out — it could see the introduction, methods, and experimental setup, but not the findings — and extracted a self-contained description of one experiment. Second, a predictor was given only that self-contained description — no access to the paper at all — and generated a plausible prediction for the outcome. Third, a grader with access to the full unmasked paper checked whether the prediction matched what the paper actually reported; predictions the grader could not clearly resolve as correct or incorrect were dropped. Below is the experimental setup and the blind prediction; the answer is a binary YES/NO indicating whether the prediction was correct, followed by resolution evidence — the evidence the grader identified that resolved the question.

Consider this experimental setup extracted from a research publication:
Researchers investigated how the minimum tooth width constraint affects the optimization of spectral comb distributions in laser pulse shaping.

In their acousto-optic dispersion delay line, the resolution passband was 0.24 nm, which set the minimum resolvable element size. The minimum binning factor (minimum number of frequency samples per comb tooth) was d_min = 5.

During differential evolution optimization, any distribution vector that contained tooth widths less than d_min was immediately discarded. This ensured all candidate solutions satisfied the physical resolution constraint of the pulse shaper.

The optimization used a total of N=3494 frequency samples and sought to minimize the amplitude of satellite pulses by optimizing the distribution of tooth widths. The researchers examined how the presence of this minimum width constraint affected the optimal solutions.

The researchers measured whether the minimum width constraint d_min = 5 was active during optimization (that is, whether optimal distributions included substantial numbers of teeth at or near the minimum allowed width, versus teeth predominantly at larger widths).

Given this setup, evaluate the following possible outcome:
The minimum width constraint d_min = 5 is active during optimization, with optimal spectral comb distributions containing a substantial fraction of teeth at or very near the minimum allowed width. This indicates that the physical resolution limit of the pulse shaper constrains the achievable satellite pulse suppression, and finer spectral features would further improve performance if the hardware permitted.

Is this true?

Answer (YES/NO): YES